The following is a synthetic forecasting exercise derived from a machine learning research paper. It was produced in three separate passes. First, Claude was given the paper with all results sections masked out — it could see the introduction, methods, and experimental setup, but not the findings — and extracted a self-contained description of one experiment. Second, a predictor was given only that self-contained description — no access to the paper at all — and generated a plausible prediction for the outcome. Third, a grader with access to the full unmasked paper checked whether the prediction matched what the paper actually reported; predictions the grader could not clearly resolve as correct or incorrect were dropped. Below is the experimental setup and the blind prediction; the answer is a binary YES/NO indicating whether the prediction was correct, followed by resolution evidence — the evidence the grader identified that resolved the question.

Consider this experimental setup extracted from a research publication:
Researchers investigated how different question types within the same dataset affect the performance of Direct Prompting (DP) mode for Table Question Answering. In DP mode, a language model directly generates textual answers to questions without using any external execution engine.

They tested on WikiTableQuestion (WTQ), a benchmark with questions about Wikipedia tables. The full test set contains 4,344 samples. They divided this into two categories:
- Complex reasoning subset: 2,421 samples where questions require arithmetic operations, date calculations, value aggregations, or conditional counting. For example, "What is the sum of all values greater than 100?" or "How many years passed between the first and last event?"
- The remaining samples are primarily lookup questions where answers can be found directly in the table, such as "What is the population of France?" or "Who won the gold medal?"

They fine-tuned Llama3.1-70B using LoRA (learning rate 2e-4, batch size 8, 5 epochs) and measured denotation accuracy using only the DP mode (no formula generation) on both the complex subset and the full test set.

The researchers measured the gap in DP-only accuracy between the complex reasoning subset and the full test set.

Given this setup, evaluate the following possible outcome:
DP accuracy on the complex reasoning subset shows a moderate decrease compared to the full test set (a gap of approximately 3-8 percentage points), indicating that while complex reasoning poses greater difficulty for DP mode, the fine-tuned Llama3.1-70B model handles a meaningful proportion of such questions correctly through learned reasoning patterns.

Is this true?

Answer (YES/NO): NO